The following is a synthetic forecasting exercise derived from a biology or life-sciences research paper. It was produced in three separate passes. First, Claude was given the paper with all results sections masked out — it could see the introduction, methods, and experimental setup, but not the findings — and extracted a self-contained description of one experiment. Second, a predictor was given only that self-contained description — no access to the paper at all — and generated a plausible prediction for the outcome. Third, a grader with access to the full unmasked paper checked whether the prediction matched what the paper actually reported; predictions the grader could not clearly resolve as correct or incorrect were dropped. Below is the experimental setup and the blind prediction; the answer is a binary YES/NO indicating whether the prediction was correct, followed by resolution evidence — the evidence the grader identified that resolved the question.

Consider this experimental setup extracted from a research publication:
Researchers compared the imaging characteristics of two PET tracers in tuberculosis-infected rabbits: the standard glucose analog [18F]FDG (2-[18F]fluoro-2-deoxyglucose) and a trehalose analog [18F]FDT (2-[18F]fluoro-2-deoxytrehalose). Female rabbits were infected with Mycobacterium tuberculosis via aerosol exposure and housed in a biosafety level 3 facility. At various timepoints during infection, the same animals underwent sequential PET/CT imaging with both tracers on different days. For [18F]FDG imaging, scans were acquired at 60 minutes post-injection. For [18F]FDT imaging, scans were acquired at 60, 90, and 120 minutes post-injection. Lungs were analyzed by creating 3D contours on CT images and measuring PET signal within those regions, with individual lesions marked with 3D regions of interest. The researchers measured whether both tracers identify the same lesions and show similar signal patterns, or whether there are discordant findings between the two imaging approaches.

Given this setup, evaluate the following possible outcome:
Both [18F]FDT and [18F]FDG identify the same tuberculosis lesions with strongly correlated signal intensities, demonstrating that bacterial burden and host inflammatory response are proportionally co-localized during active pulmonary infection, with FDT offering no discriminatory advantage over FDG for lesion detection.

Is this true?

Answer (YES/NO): NO